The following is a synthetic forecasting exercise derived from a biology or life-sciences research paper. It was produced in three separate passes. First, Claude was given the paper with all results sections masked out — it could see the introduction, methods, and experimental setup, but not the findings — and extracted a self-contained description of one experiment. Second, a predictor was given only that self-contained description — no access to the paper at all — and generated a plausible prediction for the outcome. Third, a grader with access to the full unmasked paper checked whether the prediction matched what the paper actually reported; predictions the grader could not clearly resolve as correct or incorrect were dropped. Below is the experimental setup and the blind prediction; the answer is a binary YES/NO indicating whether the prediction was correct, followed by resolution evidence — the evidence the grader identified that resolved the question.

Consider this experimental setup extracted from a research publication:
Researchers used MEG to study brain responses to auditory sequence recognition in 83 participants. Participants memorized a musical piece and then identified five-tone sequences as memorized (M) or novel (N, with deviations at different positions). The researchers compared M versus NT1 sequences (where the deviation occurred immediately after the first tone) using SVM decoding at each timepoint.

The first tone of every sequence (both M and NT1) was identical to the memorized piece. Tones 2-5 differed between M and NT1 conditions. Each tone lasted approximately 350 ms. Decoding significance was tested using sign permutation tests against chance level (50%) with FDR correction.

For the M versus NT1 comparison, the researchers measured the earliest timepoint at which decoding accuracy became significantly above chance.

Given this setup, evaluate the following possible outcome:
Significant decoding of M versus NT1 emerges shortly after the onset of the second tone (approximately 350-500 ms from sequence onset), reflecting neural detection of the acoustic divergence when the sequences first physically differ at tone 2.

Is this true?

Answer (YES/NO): NO